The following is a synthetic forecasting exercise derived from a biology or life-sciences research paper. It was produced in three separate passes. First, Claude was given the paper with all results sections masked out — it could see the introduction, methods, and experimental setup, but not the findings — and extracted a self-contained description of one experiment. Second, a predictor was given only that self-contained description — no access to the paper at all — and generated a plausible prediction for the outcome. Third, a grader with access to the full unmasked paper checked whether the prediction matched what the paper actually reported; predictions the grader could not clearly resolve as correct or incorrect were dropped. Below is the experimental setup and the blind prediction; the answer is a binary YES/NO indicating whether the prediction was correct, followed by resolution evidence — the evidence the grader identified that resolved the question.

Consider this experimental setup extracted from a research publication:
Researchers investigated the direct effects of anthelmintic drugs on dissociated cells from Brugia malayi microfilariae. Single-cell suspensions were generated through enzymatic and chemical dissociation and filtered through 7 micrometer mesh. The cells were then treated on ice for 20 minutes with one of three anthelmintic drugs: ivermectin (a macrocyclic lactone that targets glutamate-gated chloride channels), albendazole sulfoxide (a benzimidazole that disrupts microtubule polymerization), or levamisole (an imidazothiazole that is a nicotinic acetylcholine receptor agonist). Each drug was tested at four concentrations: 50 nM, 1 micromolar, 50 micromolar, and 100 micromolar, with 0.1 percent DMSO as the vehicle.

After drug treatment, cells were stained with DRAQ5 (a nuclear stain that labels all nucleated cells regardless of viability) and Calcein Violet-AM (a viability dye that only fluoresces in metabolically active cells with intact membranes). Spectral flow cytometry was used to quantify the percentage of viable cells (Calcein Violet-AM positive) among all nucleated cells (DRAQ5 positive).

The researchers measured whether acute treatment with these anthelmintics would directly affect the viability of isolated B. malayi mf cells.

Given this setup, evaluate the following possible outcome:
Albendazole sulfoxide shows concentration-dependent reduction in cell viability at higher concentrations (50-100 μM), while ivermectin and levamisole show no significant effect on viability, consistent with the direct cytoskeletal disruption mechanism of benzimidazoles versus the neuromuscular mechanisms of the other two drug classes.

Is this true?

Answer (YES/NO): NO